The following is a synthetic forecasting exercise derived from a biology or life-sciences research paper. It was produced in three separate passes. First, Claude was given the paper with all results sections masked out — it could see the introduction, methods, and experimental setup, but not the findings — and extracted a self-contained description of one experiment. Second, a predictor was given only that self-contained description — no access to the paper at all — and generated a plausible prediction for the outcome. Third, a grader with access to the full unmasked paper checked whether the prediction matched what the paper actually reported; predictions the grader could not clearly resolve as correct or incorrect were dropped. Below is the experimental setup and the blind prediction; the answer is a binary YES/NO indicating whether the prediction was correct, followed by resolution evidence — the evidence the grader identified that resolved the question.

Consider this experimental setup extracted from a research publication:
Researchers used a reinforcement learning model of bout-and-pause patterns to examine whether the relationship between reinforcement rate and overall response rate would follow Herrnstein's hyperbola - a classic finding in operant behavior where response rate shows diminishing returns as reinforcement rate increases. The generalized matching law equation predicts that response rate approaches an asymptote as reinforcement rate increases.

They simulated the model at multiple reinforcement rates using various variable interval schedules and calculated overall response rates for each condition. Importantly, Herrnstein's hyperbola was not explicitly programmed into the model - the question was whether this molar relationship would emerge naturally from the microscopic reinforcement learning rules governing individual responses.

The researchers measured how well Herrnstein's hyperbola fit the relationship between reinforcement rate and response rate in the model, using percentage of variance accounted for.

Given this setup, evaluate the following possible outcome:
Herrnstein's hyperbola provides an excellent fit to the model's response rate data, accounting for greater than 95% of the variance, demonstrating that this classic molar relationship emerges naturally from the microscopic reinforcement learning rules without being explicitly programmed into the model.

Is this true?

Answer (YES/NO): YES